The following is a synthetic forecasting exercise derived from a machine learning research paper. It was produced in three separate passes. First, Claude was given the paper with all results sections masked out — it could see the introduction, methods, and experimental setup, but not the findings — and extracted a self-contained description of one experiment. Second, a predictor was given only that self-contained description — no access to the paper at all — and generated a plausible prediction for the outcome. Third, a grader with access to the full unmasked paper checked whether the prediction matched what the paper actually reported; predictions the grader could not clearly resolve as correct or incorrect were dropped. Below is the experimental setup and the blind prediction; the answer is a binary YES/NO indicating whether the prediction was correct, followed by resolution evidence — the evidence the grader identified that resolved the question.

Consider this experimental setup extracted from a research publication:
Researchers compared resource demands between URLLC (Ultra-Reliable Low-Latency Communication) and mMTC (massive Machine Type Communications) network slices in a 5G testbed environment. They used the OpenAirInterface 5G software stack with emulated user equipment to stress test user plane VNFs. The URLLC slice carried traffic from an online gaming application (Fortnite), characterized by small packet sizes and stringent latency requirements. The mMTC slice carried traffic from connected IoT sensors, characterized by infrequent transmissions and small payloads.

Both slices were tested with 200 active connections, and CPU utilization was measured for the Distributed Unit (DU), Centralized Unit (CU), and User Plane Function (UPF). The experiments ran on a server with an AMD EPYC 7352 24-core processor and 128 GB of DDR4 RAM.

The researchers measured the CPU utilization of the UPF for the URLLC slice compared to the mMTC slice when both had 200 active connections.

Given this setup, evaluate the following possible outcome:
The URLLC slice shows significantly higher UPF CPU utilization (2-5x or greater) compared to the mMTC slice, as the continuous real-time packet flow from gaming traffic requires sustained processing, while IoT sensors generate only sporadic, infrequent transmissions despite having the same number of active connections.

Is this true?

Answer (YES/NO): NO